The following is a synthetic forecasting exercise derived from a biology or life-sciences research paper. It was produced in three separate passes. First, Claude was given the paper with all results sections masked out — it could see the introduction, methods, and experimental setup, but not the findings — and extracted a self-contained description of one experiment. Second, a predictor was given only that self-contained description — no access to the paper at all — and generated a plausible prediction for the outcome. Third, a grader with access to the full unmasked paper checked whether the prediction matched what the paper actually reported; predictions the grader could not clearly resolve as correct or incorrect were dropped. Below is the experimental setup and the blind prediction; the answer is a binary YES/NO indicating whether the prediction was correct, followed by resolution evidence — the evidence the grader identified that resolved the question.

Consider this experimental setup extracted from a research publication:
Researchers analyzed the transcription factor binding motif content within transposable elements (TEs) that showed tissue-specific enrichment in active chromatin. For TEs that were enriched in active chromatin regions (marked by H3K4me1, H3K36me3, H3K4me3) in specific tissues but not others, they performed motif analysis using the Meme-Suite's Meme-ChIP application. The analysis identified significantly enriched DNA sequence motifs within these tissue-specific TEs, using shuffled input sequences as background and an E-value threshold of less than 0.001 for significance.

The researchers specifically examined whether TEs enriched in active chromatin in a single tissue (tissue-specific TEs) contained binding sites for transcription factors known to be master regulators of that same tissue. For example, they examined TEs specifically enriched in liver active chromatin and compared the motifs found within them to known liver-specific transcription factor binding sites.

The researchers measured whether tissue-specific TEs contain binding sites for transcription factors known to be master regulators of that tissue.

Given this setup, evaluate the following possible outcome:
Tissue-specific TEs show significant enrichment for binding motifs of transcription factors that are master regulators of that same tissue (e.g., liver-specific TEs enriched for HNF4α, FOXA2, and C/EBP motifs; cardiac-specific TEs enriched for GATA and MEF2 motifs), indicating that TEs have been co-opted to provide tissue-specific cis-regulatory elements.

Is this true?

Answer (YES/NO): YES